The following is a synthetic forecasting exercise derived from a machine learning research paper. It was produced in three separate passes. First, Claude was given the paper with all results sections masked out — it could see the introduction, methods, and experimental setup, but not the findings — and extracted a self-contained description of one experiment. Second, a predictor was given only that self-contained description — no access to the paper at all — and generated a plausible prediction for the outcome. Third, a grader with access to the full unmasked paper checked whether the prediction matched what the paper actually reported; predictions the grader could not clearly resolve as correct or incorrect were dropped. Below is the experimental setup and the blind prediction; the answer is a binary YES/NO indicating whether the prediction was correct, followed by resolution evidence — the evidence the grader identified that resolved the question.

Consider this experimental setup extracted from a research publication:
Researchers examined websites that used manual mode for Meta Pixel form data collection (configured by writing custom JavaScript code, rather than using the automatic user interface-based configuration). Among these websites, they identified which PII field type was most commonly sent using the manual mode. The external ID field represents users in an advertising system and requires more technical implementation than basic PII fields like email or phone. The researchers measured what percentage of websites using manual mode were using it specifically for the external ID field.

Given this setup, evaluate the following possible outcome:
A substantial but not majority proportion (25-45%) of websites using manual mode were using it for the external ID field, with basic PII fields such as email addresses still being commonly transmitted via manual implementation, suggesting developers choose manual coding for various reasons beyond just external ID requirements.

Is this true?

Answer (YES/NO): NO